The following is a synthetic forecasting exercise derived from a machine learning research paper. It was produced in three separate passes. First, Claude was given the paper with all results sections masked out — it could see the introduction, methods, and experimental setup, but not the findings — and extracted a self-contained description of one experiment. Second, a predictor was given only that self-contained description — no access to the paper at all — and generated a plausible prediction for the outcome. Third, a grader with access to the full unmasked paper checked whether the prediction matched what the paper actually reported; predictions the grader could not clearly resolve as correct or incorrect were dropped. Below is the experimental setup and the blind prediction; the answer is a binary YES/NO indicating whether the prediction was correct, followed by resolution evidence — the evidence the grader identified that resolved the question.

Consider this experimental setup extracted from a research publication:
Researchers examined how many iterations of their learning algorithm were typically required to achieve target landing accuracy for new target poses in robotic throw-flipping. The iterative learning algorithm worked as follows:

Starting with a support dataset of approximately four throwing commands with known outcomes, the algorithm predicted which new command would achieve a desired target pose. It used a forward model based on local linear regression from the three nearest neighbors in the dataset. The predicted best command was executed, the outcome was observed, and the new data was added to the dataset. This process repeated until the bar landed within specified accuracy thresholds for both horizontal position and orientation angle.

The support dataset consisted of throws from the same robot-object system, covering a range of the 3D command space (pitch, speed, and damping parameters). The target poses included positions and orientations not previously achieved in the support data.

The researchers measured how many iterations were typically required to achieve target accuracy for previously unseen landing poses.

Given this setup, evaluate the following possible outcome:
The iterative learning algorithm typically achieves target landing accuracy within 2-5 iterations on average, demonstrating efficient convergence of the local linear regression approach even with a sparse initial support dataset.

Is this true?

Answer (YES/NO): YES